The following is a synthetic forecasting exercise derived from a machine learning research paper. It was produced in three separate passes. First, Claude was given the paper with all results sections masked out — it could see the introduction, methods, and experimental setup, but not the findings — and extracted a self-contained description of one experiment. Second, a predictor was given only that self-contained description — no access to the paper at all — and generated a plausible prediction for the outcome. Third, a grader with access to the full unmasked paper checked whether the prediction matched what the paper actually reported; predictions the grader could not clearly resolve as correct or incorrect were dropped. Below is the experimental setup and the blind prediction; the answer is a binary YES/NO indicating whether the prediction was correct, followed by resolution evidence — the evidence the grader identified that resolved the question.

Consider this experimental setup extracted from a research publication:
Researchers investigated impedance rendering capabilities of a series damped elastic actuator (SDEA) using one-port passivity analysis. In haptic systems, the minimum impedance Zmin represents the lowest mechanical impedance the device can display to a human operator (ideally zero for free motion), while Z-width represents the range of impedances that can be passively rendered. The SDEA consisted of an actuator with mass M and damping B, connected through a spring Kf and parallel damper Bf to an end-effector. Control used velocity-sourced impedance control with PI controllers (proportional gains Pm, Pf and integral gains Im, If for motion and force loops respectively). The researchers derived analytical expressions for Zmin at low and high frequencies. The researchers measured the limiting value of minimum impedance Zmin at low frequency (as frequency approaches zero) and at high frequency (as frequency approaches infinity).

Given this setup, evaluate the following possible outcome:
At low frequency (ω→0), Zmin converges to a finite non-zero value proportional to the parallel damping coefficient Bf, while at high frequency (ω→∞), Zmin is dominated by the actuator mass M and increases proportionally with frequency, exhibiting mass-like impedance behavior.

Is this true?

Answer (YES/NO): NO